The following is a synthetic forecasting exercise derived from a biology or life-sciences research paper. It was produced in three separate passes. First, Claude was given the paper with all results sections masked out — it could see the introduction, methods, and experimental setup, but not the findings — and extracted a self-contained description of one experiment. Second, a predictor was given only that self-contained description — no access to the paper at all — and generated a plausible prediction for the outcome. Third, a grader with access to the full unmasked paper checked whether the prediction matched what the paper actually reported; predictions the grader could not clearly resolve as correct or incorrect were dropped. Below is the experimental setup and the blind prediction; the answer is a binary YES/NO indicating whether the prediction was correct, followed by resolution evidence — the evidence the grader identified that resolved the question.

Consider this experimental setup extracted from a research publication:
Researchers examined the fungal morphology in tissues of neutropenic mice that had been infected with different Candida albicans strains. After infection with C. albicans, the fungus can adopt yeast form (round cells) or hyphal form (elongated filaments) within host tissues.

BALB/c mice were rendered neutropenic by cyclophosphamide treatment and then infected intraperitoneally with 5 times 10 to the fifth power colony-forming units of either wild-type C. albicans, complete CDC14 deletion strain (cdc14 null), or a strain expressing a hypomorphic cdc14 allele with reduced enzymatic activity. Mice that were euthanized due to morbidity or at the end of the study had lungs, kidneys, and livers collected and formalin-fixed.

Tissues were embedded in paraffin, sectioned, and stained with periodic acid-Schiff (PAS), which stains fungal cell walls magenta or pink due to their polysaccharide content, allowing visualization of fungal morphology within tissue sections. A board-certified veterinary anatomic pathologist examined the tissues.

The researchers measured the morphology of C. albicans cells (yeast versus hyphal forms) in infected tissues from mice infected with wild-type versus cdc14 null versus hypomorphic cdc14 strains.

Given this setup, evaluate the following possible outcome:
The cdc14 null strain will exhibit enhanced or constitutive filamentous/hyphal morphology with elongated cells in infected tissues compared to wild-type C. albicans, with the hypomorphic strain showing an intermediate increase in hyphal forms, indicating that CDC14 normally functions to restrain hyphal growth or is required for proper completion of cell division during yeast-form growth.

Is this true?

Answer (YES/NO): NO